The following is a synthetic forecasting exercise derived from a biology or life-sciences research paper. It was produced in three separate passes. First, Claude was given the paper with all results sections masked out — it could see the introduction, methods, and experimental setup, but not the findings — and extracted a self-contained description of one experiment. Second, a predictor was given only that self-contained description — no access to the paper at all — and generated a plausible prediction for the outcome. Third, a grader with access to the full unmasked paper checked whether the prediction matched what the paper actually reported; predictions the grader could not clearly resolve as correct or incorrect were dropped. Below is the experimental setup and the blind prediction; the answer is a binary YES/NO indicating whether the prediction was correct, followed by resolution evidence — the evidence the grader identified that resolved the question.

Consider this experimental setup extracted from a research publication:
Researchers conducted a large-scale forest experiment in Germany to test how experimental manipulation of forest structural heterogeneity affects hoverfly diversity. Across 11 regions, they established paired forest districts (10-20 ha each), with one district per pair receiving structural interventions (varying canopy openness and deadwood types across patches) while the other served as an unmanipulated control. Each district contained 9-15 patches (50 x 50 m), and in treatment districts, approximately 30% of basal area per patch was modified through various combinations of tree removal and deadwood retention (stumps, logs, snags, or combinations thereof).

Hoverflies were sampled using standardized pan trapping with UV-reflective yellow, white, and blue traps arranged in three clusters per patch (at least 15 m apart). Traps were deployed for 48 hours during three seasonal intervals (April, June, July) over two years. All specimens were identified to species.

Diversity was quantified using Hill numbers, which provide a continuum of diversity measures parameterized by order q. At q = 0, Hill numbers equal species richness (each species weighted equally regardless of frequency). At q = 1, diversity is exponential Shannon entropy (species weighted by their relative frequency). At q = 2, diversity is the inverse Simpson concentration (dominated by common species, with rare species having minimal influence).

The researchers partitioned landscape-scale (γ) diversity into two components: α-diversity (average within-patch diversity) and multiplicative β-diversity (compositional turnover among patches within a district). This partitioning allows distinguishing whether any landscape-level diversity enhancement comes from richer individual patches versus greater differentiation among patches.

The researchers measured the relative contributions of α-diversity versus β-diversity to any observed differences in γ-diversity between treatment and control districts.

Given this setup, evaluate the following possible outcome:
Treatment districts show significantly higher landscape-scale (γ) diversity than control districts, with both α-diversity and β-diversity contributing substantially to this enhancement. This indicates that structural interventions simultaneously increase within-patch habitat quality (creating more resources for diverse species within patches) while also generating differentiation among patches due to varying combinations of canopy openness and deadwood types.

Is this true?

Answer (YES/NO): NO